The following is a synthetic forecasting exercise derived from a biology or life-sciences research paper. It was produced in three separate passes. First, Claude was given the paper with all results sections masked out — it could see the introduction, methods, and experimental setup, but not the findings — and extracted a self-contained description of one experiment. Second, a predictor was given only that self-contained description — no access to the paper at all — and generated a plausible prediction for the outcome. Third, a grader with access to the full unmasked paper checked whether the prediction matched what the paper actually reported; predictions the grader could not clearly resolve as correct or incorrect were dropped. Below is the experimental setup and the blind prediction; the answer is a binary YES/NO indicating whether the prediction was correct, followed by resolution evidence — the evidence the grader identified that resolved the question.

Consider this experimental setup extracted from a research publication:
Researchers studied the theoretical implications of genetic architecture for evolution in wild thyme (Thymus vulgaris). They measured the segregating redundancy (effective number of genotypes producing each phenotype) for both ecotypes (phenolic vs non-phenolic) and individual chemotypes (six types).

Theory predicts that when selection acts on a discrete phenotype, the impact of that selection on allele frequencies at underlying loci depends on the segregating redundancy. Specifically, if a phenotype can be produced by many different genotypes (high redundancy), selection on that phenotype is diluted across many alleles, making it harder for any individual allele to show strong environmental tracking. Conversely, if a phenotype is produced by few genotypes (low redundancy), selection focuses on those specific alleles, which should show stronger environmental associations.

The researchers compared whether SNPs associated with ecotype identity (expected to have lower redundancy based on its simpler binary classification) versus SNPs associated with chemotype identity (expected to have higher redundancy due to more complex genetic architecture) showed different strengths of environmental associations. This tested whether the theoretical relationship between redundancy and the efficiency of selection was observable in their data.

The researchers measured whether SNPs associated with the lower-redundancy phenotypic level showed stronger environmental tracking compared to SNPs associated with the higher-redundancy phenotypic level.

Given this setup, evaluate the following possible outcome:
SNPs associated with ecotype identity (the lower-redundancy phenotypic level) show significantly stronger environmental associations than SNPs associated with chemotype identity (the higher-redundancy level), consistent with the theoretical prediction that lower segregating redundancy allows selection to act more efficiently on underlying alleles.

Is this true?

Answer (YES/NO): YES